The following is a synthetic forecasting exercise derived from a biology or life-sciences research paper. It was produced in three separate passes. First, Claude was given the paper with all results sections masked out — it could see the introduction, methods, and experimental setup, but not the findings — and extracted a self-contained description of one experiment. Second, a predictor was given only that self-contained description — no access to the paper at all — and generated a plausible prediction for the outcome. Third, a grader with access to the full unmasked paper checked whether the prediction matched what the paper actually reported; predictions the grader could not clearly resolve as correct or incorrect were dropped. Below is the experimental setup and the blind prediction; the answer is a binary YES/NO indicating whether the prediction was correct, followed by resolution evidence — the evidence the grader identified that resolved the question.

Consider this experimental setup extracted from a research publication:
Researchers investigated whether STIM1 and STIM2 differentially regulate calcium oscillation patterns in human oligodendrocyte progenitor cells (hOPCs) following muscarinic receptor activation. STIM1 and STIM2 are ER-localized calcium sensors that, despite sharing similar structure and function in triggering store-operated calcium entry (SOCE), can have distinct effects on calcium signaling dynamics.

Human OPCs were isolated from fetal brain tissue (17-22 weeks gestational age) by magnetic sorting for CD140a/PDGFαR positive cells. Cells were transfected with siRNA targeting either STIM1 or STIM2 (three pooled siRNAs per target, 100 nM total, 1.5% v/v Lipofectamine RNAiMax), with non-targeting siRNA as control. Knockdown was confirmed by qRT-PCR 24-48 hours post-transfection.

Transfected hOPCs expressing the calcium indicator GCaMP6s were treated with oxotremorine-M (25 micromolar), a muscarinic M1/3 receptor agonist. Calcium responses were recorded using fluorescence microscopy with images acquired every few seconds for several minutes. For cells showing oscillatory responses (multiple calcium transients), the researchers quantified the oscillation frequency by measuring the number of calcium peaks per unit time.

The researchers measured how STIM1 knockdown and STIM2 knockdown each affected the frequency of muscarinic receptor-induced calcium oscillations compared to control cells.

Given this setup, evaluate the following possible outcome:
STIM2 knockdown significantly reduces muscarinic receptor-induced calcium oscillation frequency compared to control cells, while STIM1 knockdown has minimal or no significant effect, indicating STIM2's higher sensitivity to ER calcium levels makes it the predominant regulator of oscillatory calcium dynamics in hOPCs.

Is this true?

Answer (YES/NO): YES